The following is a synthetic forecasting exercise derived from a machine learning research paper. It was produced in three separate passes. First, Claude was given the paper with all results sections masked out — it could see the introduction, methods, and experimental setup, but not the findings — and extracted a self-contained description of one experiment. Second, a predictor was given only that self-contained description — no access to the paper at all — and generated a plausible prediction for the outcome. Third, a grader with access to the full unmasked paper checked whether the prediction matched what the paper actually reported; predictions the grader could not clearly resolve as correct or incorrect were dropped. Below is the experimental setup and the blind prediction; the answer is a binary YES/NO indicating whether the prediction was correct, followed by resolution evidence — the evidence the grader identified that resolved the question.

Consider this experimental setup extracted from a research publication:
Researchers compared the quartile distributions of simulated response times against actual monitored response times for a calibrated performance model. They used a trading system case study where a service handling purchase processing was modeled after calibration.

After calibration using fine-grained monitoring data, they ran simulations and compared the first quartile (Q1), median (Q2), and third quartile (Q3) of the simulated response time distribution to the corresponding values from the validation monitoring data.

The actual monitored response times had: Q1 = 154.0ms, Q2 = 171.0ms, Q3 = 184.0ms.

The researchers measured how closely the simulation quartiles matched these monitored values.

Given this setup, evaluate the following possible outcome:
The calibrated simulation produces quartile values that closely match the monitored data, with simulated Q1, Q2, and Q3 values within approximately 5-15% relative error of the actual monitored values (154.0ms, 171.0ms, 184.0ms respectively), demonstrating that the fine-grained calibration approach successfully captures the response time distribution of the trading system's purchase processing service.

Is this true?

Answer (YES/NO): NO